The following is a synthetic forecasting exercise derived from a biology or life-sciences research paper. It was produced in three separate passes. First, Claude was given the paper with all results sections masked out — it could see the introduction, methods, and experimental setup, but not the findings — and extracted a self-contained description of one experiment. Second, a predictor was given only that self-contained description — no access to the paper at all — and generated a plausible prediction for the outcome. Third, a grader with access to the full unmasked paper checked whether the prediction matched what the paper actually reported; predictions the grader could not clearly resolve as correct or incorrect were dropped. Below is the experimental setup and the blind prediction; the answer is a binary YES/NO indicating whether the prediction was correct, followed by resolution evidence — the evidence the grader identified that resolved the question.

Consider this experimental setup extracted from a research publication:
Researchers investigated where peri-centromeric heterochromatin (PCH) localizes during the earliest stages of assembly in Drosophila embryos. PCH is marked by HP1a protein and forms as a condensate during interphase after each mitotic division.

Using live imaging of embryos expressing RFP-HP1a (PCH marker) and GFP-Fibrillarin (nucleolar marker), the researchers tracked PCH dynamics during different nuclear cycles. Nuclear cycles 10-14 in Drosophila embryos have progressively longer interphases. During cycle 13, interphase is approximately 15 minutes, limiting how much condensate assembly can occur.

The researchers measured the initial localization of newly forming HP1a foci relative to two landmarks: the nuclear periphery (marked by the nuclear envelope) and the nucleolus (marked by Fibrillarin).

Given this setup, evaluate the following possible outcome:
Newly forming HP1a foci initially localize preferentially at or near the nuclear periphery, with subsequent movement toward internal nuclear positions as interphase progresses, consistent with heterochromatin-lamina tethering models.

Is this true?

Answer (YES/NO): YES